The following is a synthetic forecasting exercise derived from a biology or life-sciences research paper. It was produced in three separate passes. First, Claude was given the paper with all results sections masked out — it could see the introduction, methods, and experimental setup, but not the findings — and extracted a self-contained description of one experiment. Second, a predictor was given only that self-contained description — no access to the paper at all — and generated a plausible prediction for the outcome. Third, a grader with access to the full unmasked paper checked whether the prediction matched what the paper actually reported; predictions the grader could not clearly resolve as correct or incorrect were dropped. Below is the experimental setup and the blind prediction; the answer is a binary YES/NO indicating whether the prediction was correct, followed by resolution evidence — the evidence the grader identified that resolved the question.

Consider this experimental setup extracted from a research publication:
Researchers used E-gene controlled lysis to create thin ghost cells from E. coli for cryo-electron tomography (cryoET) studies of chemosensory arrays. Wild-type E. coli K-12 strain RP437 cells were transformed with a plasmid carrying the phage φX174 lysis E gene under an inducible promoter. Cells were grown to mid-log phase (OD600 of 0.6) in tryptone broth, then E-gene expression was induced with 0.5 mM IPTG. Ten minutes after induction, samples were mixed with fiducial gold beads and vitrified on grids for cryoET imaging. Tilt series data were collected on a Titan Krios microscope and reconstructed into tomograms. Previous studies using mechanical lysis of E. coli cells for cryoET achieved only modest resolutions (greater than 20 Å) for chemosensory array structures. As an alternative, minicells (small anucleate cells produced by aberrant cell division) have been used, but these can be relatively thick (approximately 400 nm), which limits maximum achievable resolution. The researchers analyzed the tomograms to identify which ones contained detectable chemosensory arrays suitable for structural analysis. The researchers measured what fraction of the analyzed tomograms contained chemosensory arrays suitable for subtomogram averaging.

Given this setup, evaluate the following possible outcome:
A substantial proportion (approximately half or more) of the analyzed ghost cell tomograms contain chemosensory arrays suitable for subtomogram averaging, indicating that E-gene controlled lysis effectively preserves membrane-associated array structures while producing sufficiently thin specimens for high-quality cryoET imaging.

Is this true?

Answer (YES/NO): NO